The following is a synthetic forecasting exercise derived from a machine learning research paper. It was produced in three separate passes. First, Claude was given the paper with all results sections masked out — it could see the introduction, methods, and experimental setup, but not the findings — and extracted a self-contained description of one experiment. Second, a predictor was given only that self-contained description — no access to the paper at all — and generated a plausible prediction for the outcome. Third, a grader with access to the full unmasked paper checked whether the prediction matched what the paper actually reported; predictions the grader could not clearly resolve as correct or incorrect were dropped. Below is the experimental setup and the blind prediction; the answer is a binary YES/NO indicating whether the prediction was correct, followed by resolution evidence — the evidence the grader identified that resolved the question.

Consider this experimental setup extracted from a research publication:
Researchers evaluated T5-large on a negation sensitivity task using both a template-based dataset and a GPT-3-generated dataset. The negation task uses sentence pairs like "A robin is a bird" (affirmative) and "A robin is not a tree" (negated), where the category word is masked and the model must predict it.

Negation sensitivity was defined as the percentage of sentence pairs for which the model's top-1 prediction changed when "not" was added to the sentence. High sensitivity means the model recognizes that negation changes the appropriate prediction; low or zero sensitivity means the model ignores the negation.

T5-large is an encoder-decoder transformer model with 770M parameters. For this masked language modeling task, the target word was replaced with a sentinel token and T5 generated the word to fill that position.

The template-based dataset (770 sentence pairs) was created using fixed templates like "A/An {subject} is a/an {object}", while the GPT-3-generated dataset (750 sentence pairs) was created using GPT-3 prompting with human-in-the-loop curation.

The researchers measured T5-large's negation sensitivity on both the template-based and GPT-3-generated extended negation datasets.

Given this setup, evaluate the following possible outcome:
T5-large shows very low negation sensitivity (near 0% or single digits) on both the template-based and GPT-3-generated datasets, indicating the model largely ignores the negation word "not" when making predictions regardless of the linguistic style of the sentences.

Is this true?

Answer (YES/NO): NO